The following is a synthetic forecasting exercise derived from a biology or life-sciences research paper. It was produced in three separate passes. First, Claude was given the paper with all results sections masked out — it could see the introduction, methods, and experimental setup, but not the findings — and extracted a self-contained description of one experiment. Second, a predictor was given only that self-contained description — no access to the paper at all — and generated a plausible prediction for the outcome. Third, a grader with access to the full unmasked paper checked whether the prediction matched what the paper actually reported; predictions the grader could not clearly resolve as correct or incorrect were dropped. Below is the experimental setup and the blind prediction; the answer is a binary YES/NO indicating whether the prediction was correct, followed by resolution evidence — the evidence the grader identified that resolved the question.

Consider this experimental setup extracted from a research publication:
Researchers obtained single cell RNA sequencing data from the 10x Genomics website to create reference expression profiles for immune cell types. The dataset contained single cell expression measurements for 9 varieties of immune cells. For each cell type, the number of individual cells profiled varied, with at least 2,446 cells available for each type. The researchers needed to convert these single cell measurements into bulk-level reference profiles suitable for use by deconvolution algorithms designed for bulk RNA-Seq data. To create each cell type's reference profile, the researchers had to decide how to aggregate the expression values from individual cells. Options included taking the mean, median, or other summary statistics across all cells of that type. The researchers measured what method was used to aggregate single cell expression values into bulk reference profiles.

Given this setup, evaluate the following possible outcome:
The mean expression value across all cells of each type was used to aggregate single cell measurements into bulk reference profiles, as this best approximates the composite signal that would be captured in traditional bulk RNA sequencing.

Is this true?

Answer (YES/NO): YES